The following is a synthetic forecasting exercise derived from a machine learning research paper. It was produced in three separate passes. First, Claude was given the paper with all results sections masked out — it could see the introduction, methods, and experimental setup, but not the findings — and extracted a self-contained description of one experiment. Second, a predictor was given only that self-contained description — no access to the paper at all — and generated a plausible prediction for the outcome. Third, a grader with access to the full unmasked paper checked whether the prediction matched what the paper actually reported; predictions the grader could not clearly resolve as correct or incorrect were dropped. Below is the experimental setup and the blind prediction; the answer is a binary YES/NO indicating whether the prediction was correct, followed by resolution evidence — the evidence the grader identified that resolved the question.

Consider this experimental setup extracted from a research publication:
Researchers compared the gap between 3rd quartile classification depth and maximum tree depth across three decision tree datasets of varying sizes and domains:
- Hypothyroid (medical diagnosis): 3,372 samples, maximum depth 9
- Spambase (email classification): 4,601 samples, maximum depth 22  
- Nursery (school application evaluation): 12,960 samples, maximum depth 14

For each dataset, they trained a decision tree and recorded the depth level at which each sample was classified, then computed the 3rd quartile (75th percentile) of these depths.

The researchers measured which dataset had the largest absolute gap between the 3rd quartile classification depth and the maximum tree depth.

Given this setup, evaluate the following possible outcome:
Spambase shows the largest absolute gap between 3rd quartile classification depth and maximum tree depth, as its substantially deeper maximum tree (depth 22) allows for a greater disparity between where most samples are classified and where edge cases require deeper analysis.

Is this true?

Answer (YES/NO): YES